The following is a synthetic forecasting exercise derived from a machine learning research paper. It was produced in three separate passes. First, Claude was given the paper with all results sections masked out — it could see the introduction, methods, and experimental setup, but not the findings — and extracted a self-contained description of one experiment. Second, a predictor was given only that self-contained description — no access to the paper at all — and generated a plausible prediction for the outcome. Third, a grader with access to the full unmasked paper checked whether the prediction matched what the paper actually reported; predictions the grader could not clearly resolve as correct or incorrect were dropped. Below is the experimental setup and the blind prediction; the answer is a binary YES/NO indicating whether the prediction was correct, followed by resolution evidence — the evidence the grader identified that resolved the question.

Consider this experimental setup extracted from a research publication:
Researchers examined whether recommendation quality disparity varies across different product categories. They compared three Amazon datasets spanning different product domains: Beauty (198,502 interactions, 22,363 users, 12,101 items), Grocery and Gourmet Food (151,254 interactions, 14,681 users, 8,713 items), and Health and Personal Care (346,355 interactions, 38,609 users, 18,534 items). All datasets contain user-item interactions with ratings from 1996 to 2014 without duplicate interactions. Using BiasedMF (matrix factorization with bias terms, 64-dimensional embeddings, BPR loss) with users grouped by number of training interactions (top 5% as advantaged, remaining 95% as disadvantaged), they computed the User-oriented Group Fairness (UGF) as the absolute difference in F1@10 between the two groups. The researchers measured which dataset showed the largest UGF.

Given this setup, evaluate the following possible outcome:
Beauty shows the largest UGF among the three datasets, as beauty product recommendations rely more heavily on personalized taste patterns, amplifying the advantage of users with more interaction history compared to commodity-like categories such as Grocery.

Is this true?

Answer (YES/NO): NO